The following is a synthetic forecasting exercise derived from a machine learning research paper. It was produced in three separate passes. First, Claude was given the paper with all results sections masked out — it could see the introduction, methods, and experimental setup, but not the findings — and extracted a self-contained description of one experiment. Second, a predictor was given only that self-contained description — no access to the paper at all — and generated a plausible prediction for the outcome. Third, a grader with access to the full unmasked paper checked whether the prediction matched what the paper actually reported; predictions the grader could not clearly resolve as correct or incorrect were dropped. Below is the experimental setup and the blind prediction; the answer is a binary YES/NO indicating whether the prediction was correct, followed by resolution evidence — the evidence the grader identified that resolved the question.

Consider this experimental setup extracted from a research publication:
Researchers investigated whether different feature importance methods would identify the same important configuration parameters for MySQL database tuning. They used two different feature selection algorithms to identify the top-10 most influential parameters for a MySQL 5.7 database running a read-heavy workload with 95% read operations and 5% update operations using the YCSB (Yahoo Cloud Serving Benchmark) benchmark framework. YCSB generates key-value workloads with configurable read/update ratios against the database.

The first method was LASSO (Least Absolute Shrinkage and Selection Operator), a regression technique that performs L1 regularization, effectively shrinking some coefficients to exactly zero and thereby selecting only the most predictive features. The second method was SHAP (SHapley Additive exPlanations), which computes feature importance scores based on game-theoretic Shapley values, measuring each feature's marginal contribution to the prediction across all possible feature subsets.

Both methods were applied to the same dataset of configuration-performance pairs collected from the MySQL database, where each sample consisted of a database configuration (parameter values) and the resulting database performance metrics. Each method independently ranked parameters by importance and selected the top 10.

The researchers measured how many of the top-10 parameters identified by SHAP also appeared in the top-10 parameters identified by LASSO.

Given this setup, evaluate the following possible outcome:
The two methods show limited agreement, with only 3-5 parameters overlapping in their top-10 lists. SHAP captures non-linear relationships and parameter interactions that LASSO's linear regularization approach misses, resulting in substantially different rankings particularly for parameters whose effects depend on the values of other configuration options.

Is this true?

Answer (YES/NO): YES